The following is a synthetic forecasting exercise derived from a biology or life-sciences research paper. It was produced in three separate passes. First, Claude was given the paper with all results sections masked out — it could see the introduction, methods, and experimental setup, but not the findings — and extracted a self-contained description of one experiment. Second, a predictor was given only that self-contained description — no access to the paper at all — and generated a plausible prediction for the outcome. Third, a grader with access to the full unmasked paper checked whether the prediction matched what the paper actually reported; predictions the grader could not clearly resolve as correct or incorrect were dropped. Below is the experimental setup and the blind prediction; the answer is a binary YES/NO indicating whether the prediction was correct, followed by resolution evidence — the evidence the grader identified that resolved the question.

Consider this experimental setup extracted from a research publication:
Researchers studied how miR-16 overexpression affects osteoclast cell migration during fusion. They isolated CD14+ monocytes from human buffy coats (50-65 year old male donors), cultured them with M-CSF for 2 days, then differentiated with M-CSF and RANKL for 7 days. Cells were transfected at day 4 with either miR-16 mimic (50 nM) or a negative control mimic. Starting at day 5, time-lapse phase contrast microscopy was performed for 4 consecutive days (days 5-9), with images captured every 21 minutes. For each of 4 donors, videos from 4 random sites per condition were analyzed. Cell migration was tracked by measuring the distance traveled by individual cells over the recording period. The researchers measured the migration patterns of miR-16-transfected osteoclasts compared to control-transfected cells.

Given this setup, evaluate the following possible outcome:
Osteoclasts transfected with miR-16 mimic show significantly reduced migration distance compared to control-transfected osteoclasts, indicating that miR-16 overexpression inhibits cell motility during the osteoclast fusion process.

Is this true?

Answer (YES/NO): NO